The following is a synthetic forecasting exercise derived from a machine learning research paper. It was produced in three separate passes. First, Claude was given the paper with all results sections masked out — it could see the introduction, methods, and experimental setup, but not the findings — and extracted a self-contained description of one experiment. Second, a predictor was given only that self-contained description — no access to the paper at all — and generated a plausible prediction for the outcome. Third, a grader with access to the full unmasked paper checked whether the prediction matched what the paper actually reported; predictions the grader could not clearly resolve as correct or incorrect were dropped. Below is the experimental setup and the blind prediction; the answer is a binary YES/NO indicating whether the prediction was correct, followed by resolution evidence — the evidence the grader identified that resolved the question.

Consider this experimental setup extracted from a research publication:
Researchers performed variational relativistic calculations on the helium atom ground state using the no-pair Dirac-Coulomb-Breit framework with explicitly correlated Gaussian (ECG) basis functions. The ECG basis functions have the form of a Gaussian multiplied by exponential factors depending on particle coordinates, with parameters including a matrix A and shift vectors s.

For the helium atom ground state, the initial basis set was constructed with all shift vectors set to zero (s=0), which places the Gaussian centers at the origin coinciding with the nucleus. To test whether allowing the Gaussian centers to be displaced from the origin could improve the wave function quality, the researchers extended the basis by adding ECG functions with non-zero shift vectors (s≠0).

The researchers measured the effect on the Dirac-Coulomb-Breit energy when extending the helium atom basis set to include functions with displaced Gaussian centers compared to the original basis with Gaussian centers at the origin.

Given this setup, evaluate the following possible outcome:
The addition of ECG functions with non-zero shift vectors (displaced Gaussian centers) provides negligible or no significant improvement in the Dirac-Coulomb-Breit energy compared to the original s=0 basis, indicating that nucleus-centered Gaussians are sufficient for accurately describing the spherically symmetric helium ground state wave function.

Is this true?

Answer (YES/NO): YES